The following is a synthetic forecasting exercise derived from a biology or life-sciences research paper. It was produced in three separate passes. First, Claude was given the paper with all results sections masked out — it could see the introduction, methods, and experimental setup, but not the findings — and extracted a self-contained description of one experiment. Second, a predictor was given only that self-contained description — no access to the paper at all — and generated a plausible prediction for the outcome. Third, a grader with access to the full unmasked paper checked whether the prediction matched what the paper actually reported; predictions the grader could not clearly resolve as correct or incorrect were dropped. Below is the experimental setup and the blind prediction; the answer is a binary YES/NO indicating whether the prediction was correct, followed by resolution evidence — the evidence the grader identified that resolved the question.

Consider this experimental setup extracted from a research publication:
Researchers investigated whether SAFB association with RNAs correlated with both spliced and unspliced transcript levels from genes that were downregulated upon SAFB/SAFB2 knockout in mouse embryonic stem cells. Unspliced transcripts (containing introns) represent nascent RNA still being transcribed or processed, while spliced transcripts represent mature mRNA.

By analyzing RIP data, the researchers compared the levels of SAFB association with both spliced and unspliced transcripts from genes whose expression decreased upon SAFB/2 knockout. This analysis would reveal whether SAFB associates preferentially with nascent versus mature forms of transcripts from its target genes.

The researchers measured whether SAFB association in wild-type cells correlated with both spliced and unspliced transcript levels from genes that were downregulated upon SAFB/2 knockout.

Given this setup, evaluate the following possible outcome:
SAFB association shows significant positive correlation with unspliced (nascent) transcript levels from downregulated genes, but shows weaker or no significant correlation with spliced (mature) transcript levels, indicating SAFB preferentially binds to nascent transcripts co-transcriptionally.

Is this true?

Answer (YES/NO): NO